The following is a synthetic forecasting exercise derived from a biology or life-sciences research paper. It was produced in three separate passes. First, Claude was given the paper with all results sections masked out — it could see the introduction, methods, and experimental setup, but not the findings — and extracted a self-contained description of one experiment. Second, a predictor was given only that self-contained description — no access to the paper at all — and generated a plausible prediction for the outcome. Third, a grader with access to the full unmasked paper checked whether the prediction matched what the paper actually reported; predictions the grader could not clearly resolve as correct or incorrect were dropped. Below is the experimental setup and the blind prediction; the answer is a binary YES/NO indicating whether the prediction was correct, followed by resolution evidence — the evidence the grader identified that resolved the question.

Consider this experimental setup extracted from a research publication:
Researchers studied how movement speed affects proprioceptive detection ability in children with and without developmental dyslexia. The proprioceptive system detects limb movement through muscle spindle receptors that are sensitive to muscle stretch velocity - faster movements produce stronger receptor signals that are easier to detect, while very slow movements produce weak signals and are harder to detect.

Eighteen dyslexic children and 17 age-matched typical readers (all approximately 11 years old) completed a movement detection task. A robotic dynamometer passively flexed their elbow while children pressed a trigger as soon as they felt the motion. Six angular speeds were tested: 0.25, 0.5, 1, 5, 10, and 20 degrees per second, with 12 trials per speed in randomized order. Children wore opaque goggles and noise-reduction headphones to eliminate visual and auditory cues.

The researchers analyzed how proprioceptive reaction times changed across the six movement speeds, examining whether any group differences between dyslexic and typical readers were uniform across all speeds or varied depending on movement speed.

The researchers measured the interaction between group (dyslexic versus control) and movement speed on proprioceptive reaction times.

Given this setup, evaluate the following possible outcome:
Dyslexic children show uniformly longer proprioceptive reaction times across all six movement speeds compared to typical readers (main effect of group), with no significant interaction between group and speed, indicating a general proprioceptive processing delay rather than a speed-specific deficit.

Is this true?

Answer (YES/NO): NO